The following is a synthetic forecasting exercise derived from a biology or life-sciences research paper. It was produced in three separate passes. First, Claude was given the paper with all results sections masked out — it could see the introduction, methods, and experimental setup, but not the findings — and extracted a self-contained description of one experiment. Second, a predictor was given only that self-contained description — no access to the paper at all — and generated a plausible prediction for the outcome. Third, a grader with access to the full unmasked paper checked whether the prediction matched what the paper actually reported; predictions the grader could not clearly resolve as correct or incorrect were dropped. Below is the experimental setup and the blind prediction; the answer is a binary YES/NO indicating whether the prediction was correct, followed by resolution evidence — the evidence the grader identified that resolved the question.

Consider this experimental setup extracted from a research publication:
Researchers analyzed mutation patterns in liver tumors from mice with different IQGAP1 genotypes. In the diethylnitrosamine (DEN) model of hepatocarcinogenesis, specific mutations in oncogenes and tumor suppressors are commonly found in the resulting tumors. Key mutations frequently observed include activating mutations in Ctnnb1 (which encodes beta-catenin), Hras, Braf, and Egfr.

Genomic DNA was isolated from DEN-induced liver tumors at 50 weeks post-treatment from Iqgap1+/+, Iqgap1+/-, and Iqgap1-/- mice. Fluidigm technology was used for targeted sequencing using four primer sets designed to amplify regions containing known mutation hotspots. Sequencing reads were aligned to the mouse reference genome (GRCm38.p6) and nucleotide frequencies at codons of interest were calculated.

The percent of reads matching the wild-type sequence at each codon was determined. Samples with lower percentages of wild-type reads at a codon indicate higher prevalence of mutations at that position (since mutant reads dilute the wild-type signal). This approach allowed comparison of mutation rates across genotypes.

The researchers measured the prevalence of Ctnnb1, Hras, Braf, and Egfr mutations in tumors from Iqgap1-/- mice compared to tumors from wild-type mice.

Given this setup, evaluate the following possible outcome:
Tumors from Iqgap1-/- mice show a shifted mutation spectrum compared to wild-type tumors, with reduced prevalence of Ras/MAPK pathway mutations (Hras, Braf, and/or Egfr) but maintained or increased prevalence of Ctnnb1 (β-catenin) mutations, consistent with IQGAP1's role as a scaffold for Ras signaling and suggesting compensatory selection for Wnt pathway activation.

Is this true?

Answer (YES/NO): NO